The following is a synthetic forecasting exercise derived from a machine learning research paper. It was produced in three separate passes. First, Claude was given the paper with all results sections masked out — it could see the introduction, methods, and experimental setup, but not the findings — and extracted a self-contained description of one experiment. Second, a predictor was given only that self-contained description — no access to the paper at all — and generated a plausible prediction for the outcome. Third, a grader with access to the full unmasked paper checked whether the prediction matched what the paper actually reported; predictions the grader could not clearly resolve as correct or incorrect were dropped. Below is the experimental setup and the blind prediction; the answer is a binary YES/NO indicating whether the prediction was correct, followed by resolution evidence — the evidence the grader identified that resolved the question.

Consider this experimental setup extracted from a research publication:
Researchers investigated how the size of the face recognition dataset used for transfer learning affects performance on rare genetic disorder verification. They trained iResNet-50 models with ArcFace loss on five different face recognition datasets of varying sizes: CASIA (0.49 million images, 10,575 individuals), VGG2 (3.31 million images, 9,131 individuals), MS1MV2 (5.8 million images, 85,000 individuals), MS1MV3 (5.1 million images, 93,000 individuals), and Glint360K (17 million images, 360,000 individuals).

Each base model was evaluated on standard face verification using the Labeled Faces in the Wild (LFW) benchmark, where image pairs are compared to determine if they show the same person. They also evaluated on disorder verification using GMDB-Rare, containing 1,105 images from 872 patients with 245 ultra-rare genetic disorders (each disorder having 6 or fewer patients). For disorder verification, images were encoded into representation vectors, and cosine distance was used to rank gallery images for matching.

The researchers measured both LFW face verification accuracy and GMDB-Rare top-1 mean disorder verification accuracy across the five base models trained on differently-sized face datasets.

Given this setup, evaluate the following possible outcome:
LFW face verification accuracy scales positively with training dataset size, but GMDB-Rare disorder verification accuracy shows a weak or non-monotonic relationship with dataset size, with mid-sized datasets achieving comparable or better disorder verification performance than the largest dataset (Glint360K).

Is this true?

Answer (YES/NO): NO